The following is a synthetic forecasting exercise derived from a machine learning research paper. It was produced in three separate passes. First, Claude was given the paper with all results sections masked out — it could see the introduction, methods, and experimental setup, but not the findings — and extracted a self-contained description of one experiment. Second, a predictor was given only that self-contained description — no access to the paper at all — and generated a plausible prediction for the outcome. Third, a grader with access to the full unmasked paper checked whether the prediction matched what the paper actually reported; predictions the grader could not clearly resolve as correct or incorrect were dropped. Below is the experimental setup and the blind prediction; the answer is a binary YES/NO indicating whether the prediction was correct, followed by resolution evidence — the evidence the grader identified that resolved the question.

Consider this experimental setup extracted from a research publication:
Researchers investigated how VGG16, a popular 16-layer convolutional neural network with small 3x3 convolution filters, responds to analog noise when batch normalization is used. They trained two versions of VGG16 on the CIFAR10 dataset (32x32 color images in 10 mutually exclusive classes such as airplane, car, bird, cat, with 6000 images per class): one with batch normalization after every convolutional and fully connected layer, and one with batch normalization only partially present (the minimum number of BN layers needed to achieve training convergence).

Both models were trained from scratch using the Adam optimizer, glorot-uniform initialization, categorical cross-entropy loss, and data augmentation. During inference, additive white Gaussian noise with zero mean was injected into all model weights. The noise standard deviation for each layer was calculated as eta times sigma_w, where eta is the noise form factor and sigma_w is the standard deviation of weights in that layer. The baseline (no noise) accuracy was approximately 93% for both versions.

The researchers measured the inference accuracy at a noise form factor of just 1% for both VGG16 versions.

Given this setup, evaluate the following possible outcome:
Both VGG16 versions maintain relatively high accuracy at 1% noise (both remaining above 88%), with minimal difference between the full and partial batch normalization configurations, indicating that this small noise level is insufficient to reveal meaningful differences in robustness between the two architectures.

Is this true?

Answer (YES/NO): NO